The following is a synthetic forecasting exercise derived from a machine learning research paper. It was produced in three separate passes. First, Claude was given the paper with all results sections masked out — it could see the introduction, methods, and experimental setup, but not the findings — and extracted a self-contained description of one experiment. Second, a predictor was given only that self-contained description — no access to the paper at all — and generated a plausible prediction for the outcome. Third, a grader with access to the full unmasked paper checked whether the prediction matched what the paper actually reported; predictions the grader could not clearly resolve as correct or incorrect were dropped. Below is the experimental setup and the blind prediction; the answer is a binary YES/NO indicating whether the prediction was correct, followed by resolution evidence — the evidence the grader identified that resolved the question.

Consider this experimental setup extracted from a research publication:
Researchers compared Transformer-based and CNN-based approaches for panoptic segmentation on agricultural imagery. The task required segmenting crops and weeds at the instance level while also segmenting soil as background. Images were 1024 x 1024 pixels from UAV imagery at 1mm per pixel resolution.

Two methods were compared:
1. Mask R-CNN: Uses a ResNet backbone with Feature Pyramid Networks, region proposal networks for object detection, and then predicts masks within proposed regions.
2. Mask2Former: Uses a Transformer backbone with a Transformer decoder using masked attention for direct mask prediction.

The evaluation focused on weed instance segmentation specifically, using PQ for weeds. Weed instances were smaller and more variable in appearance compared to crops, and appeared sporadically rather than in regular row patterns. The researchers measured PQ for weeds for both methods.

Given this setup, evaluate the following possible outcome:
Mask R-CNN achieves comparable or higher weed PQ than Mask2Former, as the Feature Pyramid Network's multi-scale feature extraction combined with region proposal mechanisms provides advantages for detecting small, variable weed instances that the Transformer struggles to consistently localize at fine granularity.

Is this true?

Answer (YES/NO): NO